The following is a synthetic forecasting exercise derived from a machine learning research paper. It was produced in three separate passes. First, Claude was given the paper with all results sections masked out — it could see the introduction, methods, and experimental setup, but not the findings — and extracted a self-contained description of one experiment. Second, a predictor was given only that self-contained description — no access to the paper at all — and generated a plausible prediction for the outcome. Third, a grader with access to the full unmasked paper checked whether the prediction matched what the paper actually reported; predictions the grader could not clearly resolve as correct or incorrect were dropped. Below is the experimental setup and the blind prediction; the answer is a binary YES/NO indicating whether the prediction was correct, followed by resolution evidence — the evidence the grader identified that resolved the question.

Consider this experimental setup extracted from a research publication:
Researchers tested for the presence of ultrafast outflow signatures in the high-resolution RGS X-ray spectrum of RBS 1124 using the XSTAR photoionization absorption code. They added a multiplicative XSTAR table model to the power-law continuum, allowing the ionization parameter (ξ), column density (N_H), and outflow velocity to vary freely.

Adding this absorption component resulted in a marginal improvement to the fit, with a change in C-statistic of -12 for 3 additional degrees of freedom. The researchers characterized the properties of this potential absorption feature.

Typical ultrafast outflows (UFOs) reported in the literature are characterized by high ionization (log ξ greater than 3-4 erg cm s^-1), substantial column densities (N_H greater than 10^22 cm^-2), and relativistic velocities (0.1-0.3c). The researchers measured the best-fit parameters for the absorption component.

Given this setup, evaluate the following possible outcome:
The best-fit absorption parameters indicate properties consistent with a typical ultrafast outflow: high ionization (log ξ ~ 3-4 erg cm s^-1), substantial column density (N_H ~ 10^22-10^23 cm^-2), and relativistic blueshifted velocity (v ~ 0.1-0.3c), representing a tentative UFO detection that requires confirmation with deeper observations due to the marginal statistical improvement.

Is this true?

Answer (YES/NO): NO